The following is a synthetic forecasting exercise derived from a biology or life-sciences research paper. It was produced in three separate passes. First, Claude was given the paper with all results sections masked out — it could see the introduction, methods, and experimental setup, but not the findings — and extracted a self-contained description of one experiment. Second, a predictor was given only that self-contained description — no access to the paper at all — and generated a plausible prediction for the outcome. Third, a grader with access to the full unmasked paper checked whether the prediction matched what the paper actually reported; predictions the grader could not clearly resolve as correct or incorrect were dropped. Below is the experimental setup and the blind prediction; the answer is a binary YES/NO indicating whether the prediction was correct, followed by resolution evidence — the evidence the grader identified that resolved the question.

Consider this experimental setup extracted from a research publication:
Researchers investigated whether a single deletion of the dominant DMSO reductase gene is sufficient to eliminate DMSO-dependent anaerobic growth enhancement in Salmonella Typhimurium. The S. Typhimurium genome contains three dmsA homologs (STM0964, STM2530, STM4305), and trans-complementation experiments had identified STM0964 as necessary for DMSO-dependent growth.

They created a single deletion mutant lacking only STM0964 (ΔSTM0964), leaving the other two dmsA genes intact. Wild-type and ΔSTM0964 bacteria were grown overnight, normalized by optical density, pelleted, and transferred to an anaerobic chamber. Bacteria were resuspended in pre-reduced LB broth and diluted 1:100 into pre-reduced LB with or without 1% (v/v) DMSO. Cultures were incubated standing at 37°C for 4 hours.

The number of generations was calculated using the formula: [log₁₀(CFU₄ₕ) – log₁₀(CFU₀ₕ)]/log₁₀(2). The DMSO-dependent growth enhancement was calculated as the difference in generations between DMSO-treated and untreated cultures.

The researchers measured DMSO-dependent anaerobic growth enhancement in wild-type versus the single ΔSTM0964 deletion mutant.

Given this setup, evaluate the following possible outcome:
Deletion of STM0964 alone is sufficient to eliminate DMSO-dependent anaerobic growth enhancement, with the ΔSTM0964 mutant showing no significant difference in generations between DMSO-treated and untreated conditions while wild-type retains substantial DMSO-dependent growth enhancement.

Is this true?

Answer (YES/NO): YES